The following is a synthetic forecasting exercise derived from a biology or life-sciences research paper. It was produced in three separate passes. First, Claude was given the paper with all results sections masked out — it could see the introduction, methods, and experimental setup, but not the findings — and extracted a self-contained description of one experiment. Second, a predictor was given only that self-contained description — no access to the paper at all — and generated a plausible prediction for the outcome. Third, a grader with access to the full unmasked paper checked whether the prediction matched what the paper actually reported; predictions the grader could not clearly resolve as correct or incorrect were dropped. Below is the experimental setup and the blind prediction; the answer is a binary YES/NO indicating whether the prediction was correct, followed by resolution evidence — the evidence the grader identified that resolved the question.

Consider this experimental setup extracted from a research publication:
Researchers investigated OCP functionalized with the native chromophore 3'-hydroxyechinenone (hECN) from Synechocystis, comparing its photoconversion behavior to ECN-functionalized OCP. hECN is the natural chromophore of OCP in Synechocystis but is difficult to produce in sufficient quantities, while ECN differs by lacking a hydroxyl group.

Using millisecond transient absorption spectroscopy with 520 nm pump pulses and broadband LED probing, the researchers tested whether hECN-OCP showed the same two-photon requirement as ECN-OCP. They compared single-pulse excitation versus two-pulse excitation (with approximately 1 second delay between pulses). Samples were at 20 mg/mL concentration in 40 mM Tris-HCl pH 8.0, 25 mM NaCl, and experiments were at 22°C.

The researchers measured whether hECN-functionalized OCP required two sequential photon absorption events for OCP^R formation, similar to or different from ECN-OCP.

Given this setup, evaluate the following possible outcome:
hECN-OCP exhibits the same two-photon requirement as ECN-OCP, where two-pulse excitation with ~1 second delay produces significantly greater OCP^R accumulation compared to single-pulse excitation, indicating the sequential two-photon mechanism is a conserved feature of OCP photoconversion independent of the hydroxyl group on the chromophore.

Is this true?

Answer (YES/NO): YES